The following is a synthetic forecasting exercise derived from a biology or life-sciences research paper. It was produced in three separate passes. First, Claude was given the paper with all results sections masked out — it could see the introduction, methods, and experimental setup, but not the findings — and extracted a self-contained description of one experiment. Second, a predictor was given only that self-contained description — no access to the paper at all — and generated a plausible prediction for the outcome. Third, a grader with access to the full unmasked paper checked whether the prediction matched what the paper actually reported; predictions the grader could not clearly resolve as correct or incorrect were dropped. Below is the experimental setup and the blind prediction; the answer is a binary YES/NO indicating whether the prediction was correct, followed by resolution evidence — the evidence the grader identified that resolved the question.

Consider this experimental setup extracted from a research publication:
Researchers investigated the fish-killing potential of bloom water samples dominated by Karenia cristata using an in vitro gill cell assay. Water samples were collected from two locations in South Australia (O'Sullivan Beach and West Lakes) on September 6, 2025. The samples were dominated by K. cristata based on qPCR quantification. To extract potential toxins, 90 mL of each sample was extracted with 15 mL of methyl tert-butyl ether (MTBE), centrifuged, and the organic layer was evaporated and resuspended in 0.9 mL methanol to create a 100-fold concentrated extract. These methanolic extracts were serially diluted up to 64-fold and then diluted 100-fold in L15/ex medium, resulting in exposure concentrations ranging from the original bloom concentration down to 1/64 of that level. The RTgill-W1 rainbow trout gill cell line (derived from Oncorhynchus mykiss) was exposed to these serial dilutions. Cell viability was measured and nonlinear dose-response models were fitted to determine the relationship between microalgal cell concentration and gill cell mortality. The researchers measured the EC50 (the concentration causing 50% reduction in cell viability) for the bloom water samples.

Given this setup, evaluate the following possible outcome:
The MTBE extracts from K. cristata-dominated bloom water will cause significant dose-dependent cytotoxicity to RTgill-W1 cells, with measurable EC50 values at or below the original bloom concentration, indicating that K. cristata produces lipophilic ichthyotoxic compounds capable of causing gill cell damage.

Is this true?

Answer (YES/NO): NO